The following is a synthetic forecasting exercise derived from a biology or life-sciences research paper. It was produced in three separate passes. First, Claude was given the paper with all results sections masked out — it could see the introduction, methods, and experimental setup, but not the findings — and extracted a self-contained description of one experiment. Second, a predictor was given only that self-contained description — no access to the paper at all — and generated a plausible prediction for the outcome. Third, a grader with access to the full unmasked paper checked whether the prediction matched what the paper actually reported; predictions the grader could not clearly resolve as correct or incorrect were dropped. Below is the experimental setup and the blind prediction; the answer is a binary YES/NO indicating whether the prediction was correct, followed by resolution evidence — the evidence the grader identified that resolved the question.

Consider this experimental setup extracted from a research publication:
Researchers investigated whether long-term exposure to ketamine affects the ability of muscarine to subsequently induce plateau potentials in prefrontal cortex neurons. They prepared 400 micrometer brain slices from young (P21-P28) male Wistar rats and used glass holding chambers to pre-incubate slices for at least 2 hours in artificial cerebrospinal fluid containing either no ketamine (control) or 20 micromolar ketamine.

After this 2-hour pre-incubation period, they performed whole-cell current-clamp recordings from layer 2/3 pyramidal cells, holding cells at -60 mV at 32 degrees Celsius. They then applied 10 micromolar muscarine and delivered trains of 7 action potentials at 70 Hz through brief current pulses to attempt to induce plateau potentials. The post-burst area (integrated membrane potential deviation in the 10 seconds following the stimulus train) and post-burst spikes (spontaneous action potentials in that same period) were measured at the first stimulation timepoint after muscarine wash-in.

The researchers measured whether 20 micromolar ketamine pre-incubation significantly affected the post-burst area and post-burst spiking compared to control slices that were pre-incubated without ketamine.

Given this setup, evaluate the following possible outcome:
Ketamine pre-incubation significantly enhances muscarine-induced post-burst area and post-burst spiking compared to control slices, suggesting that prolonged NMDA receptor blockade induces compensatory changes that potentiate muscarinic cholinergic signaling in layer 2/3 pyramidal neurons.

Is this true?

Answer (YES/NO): NO